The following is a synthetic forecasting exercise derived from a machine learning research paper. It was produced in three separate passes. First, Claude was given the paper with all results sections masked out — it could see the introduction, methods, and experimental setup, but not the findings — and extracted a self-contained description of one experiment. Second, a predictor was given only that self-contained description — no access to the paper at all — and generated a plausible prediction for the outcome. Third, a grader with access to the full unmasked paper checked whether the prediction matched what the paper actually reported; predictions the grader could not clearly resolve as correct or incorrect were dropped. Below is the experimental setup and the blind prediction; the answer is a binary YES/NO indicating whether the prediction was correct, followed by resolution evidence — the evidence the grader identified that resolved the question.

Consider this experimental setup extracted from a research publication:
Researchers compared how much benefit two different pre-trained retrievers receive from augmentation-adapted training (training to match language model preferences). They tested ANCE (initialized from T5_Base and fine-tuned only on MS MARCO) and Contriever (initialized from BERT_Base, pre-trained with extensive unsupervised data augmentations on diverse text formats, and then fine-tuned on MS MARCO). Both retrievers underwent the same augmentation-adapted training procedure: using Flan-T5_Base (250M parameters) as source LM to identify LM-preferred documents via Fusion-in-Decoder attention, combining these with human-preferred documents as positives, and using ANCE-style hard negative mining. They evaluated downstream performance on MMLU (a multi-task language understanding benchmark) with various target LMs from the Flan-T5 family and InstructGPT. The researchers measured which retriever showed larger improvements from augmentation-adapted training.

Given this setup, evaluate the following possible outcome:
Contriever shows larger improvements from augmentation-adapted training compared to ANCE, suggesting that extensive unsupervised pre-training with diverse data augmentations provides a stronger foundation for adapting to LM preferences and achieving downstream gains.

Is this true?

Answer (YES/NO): NO